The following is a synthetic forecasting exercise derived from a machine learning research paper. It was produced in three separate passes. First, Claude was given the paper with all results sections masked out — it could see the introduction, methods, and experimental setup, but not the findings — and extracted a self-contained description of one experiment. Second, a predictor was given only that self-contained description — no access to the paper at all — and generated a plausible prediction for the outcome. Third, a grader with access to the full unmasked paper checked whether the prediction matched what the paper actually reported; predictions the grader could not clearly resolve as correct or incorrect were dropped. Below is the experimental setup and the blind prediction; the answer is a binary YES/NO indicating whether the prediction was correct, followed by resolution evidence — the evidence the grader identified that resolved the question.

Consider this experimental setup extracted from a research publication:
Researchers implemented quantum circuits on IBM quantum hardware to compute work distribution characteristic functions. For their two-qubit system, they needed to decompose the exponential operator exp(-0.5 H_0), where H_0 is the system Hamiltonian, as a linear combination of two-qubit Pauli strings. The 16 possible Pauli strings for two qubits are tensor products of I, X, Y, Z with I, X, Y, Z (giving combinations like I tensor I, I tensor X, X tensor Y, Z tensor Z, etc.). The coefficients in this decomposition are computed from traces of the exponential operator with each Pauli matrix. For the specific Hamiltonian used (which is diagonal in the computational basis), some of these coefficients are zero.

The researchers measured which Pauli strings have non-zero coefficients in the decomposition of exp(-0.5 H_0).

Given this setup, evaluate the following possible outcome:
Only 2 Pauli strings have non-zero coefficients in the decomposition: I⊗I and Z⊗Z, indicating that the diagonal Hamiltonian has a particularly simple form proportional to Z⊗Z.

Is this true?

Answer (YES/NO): NO